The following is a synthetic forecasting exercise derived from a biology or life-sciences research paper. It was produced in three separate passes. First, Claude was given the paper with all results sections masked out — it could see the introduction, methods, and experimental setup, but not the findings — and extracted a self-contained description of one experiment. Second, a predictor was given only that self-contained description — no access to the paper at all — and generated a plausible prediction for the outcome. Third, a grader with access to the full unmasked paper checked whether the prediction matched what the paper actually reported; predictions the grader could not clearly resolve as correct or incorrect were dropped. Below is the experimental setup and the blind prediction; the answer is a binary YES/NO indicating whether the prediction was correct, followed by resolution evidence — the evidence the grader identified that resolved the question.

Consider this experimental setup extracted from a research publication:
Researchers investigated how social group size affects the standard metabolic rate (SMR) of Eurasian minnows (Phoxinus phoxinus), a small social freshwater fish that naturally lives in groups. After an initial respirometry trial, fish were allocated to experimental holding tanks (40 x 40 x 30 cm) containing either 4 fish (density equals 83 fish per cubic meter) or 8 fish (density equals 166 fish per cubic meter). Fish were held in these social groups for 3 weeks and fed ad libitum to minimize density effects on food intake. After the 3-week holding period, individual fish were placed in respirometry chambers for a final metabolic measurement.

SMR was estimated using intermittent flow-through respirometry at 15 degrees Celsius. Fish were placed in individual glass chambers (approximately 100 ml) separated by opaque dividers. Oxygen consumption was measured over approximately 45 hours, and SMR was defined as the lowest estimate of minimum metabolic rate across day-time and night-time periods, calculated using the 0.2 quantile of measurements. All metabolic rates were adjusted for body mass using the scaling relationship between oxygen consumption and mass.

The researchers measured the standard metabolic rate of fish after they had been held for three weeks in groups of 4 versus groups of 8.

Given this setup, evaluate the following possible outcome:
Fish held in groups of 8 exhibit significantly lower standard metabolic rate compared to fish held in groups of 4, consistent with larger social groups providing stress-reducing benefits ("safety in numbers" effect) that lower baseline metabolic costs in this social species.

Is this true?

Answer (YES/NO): YES